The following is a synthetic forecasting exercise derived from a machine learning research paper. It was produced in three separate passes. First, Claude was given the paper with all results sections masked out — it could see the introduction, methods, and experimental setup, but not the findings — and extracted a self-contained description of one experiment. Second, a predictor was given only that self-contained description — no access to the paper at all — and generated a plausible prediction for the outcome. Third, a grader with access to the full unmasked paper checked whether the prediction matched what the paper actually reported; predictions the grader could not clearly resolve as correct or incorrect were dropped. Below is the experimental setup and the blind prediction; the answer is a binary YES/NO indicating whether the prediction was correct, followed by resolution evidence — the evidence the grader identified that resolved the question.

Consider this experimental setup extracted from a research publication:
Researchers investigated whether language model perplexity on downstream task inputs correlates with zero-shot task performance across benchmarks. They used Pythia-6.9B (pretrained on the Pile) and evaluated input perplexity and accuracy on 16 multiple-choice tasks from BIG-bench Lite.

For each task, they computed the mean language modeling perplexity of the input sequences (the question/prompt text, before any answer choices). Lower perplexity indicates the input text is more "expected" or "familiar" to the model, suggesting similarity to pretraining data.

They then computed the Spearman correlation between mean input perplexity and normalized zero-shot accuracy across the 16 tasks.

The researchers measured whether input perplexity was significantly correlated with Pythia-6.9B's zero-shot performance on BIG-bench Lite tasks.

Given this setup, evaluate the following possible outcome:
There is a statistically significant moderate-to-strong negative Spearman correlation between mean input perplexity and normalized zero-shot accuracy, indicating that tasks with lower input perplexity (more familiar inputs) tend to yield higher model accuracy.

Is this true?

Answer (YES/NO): NO